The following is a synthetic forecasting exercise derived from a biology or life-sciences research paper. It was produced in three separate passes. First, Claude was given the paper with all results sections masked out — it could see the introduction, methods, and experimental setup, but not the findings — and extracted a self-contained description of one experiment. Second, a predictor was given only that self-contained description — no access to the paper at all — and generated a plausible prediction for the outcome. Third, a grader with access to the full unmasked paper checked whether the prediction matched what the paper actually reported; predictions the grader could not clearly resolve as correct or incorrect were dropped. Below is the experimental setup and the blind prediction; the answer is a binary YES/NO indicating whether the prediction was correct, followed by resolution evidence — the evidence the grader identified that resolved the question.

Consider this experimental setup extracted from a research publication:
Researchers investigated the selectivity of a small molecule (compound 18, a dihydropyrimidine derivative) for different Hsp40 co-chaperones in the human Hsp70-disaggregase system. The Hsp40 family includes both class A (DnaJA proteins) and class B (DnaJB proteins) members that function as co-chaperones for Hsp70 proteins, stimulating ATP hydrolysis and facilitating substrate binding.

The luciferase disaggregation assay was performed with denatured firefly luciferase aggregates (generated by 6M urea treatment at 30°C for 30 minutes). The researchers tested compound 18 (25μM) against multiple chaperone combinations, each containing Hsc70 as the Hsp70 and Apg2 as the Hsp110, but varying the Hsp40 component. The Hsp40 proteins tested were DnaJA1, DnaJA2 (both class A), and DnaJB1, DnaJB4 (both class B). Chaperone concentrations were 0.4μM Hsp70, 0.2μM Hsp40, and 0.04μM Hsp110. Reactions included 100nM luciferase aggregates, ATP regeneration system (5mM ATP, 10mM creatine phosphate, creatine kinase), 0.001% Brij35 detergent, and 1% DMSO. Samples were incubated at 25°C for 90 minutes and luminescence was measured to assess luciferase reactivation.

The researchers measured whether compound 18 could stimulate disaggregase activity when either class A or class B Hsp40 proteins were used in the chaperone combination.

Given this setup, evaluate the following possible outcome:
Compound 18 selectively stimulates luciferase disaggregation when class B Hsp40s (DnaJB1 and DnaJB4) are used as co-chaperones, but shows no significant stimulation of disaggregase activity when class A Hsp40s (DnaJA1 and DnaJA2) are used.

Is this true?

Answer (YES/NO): YES